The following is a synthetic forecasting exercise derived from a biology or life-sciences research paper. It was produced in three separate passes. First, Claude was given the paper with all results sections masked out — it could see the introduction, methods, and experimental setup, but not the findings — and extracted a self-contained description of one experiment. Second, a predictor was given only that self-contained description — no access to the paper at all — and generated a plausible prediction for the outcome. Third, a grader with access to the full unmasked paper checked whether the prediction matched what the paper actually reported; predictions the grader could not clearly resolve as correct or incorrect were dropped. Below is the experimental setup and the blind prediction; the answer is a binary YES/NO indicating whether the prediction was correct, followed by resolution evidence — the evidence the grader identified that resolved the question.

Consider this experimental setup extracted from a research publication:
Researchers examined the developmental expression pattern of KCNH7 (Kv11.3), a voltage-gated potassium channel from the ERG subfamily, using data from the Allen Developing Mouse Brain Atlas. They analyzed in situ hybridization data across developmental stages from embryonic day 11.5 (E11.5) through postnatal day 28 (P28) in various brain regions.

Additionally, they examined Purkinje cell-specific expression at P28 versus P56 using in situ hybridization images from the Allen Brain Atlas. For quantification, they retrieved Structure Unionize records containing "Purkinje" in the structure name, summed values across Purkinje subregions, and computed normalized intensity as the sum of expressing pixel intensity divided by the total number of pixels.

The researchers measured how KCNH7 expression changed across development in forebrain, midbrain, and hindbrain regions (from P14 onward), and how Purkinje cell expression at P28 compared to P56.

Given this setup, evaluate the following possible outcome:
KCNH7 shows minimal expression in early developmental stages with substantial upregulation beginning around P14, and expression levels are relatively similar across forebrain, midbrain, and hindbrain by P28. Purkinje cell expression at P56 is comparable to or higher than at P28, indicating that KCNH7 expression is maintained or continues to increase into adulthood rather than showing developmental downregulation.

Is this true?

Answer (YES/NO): YES